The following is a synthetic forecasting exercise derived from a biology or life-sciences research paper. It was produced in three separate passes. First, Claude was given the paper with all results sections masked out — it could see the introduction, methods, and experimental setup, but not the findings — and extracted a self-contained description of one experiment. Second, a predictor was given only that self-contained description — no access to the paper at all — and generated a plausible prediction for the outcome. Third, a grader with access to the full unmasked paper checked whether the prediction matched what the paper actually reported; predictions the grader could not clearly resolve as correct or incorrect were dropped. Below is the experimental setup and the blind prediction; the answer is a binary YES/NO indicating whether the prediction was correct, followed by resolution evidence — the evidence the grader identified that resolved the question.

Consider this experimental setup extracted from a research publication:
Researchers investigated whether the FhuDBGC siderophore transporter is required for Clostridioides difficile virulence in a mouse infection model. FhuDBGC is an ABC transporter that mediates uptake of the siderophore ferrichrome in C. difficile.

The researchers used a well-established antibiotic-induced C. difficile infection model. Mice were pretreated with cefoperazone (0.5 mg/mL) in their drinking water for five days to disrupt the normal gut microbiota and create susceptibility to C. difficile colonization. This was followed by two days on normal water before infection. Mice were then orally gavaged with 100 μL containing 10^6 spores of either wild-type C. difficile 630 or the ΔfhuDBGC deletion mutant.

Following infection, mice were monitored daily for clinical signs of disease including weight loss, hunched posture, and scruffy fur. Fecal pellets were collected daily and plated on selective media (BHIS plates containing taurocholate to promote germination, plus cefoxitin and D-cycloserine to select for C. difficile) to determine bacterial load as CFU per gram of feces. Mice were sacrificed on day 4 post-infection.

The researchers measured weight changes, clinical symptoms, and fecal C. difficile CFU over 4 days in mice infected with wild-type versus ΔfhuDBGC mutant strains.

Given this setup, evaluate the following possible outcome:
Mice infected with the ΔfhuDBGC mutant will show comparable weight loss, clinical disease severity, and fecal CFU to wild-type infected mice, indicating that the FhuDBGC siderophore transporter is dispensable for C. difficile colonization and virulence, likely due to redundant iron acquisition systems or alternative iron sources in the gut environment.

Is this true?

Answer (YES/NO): YES